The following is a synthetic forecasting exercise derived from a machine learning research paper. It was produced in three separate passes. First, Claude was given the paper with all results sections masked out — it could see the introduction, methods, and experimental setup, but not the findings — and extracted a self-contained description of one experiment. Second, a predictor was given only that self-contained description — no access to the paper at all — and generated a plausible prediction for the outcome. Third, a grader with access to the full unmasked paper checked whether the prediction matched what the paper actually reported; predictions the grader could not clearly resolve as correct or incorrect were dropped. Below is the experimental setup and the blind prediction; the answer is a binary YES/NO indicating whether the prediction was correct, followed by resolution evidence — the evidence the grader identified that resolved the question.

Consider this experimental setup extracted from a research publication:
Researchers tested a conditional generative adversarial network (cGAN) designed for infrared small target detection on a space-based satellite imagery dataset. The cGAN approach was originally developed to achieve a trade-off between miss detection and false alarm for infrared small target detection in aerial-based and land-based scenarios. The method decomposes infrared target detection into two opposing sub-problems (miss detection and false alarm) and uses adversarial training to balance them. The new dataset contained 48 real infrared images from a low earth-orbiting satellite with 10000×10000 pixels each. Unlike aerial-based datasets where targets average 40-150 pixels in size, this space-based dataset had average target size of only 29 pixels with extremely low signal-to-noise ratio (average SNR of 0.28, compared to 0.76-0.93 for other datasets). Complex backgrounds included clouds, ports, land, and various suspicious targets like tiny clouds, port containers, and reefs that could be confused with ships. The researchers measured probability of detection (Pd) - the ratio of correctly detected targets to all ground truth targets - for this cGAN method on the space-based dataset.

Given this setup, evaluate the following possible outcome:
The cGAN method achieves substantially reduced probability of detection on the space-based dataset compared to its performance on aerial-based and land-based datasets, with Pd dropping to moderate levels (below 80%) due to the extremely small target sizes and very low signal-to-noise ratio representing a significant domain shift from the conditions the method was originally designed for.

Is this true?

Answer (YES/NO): NO